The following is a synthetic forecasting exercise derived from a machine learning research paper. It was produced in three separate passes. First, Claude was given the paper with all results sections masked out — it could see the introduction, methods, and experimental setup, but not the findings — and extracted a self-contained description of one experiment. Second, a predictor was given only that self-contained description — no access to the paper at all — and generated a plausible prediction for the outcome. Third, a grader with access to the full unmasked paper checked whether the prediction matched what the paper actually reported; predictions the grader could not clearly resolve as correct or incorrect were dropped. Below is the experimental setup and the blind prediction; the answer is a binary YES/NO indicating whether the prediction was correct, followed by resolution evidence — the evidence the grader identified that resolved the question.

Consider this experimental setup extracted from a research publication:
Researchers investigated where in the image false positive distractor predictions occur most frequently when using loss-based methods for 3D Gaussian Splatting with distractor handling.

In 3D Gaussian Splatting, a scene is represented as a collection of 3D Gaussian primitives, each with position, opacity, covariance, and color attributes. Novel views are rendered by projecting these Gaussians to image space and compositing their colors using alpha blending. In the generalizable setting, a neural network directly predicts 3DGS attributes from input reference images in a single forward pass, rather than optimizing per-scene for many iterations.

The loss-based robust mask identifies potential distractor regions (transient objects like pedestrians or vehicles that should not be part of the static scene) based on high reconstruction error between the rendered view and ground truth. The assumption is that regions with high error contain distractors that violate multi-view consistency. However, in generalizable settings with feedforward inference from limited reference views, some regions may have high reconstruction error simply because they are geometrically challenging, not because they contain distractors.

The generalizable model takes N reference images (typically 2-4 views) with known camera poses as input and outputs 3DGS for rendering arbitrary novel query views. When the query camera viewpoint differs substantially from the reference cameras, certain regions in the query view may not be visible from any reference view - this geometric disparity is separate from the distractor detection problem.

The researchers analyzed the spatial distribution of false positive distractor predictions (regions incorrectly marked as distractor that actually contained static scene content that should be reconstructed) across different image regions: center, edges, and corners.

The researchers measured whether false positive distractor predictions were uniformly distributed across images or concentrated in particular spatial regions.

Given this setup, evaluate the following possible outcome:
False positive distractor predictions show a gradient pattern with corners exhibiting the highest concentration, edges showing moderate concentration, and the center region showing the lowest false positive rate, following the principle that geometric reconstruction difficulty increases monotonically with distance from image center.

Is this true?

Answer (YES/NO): NO